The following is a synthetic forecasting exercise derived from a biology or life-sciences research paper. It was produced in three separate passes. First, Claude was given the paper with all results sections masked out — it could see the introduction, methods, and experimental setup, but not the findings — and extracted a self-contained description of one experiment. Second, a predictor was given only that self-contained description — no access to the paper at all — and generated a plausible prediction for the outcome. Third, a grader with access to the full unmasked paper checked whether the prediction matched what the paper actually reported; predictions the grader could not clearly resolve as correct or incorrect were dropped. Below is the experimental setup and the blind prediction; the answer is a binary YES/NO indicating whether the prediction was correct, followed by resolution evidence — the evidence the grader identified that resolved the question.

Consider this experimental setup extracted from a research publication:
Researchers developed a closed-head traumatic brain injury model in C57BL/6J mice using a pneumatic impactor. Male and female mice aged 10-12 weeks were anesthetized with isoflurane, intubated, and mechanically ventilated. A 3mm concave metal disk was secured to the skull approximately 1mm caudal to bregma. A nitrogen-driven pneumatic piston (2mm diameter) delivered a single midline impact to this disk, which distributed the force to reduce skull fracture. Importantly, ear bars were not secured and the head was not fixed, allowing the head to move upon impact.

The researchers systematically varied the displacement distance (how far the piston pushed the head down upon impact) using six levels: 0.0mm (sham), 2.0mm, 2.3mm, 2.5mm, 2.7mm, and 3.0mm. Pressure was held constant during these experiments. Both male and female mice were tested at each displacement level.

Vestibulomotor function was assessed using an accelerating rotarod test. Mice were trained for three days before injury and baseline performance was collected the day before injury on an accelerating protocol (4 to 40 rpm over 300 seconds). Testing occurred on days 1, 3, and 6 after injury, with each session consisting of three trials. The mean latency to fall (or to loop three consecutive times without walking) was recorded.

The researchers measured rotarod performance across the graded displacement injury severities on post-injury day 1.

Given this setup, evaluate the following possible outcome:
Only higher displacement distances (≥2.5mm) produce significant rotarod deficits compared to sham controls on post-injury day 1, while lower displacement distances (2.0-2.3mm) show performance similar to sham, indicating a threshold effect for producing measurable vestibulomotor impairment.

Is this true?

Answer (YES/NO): NO